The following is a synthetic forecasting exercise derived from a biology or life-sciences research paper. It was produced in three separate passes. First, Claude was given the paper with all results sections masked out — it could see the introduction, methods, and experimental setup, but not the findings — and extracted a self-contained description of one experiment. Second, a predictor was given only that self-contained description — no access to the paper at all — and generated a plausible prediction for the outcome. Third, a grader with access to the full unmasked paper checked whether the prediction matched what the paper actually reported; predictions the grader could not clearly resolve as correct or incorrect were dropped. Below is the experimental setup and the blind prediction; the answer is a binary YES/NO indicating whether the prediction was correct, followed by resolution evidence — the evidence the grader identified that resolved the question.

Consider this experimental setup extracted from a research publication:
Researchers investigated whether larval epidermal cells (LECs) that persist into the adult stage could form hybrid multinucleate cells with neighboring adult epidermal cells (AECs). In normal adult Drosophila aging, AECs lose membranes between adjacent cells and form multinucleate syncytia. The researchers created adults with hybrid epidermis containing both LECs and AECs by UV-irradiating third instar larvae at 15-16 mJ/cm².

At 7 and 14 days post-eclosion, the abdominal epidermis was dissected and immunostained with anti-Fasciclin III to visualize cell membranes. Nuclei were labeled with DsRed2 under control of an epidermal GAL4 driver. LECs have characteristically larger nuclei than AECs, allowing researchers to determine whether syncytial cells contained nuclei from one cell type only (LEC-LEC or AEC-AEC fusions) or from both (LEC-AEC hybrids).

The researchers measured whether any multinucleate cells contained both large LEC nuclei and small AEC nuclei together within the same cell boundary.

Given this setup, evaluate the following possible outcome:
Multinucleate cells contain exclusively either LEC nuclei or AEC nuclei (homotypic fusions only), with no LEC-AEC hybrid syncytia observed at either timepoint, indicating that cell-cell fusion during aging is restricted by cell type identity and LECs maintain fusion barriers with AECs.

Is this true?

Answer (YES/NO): NO